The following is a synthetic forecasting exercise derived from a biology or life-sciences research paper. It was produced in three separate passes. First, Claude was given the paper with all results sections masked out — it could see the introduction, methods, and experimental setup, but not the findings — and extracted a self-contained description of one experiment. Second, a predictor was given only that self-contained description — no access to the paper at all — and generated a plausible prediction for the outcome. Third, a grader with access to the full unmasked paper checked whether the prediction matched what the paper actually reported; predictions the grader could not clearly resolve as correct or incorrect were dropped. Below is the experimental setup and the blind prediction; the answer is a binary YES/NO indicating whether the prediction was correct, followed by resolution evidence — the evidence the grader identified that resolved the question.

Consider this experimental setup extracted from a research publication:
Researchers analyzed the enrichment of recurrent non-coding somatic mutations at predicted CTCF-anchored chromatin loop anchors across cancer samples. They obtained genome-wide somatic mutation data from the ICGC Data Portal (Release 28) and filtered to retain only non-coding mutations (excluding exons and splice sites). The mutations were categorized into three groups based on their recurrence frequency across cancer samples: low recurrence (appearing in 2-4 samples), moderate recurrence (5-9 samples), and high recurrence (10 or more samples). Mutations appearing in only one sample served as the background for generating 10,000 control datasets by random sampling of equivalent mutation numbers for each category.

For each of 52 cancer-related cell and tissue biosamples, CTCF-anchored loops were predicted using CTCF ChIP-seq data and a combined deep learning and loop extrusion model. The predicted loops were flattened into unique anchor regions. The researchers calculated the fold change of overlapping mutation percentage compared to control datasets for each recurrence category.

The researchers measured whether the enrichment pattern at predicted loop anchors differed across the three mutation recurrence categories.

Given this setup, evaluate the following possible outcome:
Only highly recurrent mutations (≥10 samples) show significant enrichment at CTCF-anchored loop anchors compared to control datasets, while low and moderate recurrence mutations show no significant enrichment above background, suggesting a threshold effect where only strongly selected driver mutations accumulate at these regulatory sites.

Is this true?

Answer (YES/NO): NO